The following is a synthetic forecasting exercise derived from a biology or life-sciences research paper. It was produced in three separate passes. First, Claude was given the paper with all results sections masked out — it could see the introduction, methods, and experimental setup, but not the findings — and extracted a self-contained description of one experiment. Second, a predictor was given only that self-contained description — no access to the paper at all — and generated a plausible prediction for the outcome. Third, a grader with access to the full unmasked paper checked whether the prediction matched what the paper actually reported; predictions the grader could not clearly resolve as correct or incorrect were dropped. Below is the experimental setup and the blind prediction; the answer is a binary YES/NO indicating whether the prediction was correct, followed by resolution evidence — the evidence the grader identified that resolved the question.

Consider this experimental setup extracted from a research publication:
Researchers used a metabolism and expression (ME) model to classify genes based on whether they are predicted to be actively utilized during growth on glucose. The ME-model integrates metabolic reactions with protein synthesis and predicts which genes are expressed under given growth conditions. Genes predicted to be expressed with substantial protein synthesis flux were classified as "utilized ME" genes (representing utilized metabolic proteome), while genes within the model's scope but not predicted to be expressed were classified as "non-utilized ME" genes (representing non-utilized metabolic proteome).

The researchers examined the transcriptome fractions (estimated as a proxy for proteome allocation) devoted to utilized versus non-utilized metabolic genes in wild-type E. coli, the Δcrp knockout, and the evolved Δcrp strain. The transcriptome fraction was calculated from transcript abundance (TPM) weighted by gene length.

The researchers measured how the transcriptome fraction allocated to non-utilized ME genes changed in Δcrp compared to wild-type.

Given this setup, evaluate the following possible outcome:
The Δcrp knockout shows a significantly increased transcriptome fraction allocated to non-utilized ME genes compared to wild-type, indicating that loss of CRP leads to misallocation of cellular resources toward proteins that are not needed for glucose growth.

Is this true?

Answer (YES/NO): YES